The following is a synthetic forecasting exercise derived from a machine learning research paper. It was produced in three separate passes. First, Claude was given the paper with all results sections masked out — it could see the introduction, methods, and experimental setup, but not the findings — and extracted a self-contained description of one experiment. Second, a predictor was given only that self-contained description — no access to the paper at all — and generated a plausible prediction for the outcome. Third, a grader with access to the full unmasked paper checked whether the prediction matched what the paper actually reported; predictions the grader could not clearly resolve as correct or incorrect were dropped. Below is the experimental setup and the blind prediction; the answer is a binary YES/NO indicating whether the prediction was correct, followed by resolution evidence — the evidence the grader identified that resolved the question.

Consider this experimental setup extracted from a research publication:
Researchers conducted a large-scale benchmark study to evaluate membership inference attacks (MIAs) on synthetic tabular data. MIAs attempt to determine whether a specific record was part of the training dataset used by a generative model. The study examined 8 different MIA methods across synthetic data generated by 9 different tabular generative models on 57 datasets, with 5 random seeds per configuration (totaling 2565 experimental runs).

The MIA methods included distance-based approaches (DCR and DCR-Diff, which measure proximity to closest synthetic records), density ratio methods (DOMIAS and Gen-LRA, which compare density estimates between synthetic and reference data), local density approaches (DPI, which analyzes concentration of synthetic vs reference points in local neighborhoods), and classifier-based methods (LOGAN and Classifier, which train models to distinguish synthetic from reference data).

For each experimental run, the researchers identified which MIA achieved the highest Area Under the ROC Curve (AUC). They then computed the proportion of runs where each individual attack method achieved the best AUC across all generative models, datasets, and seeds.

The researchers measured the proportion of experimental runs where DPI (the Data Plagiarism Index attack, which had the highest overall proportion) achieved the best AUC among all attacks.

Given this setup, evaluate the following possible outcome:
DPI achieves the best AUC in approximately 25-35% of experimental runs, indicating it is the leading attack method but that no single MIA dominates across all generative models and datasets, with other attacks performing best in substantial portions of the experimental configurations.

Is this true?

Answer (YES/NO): NO